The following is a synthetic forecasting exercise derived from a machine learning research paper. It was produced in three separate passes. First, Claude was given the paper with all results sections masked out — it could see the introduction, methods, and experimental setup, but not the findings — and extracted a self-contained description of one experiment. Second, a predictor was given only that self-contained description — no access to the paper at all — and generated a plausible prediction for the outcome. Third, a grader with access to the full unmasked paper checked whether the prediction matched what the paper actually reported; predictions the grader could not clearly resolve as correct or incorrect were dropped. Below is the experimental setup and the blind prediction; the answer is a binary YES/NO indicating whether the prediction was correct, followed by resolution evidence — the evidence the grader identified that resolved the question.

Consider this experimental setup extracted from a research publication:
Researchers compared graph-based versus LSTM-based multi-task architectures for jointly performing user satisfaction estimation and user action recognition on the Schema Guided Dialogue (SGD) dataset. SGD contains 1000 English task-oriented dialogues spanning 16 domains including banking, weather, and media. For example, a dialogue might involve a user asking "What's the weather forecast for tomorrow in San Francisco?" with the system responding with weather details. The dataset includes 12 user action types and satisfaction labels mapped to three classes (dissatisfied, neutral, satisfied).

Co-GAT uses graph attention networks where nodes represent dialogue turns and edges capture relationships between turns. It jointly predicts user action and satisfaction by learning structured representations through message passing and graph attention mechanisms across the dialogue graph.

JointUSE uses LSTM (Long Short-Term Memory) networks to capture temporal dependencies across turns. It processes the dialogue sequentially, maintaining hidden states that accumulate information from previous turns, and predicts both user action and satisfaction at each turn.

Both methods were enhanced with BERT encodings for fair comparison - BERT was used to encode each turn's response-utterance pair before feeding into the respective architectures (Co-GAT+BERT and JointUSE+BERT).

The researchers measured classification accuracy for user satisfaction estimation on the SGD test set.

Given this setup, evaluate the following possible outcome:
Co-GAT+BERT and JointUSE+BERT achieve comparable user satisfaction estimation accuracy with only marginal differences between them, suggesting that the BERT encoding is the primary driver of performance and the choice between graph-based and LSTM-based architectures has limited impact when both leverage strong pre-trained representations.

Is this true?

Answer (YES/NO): YES